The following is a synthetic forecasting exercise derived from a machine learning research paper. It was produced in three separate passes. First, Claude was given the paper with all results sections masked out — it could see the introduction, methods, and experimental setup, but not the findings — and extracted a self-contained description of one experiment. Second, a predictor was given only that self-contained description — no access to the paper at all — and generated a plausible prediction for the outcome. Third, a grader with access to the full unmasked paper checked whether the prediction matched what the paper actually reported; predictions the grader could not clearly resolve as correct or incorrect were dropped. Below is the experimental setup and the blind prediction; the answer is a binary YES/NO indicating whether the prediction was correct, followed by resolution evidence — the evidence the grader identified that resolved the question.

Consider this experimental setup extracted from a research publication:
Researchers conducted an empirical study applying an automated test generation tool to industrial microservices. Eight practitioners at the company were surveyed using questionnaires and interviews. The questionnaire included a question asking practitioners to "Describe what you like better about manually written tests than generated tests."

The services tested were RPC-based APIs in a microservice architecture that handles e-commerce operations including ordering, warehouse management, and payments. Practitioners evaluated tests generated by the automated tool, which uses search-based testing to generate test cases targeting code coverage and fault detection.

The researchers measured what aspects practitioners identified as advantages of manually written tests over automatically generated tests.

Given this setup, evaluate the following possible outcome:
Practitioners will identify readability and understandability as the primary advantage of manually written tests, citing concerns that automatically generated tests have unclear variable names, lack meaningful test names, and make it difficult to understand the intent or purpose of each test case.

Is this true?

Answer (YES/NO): NO